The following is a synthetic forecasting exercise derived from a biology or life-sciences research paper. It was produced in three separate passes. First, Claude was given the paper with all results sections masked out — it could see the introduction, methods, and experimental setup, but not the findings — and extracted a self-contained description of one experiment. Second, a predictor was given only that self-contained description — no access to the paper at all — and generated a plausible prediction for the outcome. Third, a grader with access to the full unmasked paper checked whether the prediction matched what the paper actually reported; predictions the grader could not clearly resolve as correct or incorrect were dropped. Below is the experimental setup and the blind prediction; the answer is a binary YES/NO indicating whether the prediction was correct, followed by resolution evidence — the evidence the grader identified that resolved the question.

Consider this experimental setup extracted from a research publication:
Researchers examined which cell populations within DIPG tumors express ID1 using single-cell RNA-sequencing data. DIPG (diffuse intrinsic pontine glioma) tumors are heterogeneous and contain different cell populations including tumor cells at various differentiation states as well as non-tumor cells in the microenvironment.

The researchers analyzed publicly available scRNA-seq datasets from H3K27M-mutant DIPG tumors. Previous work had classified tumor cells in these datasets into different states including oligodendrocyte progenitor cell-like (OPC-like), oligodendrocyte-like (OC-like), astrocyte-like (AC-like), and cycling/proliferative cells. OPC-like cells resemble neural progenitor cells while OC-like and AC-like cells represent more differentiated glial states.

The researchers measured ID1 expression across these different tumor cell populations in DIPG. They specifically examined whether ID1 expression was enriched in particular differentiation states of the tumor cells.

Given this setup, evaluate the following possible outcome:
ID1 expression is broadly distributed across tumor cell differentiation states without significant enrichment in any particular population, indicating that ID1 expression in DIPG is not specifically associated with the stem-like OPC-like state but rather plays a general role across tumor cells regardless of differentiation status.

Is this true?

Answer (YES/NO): NO